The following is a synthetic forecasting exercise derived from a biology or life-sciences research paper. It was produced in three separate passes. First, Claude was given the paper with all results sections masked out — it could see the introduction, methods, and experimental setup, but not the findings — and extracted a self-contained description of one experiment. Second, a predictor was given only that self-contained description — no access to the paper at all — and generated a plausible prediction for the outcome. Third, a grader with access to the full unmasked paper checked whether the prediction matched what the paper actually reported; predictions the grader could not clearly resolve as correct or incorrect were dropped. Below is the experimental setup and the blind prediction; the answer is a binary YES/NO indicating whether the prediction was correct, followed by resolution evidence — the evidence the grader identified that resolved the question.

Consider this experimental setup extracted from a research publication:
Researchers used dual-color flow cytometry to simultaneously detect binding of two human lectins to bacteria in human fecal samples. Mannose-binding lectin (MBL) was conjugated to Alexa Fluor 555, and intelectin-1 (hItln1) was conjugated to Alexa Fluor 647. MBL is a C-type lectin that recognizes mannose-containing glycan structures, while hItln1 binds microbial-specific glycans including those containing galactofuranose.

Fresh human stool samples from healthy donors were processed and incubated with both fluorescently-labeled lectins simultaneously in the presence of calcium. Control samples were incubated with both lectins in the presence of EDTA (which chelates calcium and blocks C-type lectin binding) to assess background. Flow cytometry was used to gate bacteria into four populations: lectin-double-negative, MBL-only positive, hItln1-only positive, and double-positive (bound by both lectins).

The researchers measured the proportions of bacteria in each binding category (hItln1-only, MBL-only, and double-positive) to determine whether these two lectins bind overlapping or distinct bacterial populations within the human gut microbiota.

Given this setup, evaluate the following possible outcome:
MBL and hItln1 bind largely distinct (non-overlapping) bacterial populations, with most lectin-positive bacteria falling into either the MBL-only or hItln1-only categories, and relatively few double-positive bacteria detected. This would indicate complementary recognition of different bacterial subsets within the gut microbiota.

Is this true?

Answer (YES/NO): YES